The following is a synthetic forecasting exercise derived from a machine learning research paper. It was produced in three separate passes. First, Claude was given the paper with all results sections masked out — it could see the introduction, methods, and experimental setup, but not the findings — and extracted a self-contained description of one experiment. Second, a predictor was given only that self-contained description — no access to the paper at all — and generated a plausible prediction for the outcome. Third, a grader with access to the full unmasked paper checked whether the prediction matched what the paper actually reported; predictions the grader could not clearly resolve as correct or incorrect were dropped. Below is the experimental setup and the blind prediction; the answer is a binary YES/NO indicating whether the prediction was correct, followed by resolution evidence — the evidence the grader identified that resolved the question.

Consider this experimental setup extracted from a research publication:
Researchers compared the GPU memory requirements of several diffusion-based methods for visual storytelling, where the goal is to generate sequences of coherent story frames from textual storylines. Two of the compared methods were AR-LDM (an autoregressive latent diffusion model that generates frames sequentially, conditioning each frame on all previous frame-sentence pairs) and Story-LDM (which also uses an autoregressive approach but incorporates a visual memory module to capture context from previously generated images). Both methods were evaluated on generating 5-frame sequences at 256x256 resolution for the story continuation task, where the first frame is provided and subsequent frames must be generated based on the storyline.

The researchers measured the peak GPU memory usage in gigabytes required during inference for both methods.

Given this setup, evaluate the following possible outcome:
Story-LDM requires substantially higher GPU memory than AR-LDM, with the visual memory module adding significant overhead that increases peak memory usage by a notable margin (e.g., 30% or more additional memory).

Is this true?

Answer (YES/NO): NO